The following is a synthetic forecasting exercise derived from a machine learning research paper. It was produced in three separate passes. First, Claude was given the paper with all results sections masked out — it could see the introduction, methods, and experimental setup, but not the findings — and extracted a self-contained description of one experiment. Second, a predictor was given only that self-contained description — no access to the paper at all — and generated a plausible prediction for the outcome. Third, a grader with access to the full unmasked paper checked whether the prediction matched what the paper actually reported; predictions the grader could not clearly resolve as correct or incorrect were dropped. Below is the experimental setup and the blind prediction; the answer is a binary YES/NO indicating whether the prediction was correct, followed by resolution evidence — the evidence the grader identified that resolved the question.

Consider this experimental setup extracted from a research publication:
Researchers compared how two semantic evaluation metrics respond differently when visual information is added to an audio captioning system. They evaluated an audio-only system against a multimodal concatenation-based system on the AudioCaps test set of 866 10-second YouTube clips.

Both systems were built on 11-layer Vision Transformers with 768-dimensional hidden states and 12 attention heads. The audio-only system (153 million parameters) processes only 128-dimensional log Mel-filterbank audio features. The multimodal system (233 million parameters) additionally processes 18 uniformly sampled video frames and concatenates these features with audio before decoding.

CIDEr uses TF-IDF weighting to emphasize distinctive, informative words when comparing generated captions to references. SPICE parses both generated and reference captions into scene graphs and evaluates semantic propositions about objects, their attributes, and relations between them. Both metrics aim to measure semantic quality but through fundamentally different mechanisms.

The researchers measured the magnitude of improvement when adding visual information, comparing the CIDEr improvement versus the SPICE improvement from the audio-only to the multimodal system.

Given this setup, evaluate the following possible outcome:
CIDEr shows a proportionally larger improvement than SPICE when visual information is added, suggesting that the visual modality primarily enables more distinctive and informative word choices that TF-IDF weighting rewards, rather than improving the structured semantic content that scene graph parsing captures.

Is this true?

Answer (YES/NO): NO